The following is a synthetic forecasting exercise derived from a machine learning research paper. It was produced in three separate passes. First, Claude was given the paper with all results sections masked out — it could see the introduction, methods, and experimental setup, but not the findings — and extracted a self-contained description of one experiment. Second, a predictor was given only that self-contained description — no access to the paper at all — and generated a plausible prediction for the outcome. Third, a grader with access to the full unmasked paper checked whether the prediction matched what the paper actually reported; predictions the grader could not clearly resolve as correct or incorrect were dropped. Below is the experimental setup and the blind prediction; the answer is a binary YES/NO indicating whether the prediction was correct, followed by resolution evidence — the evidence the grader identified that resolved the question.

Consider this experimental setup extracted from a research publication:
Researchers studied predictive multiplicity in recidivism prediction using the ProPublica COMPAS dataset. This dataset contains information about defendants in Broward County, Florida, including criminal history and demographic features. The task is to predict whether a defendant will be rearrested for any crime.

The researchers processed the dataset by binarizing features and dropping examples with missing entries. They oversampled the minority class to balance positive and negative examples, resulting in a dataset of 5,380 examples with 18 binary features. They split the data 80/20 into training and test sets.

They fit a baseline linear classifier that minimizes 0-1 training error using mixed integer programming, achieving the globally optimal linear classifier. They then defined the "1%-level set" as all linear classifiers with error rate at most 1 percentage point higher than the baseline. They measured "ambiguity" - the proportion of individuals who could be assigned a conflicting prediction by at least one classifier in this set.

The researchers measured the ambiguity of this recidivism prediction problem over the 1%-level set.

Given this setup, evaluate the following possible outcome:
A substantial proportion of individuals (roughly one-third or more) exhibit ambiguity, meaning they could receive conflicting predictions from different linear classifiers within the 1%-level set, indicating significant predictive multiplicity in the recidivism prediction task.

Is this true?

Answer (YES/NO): YES